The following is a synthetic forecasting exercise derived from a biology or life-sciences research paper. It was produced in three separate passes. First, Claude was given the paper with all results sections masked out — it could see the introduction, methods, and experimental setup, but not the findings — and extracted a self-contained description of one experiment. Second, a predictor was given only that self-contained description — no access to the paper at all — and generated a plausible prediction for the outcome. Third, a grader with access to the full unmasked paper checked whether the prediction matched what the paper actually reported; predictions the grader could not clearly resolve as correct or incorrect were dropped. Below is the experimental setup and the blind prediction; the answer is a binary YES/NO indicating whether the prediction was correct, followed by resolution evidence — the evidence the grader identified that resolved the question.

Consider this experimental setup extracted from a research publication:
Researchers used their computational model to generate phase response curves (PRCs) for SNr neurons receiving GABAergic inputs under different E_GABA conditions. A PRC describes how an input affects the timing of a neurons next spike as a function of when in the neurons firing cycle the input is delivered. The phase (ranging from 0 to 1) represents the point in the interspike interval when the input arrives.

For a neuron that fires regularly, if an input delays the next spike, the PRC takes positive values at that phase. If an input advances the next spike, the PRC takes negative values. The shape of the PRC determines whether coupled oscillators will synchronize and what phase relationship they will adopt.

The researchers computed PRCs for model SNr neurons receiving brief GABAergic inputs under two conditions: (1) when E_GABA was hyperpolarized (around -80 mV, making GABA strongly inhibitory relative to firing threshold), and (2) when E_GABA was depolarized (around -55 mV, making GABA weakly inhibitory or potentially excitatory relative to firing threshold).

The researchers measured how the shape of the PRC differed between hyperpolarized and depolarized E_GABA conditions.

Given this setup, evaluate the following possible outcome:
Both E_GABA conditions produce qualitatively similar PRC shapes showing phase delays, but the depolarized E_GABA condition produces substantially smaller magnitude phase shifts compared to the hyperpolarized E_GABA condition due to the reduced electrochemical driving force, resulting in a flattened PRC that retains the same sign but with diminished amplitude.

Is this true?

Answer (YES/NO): NO